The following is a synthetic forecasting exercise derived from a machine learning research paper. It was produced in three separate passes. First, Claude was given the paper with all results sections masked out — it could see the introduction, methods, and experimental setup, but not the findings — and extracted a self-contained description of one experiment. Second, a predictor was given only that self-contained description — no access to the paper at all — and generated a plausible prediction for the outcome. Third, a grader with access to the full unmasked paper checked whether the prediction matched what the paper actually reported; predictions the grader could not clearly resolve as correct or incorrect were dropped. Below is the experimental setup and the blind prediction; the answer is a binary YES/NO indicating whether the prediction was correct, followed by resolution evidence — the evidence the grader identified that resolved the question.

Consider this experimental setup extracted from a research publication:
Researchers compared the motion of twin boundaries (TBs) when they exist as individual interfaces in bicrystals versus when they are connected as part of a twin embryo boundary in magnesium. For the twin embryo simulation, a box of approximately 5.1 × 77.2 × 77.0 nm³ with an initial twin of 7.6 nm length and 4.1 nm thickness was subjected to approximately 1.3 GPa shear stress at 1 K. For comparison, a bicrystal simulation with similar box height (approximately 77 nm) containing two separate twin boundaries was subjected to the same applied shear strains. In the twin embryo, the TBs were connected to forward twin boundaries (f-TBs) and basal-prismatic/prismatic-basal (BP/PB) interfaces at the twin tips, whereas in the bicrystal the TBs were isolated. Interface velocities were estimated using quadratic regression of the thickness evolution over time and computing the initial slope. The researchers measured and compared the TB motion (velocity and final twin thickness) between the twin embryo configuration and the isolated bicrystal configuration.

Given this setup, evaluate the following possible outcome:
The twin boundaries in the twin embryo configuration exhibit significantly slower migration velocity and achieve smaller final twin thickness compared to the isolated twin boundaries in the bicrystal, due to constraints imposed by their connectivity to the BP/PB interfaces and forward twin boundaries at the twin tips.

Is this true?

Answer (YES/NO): NO